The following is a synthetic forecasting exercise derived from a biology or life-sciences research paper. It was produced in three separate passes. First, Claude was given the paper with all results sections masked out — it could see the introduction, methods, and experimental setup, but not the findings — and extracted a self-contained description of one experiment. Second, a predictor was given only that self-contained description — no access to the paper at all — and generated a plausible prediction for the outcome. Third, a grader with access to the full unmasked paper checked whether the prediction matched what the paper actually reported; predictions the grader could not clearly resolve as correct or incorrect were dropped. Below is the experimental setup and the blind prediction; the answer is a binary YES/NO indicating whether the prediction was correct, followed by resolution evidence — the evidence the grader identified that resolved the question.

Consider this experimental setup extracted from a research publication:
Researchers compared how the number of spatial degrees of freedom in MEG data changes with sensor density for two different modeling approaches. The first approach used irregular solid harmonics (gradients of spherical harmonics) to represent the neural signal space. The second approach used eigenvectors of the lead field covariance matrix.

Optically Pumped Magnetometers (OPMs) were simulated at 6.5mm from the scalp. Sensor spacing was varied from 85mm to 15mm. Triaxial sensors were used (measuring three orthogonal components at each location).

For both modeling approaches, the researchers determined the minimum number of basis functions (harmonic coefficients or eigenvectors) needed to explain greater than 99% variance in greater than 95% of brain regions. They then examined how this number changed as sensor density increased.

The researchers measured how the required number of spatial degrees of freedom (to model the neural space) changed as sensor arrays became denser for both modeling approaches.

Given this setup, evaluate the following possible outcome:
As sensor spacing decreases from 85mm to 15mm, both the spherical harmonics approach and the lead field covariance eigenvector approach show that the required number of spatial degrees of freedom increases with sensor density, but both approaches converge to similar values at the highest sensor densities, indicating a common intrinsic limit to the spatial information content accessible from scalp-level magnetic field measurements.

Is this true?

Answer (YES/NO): NO